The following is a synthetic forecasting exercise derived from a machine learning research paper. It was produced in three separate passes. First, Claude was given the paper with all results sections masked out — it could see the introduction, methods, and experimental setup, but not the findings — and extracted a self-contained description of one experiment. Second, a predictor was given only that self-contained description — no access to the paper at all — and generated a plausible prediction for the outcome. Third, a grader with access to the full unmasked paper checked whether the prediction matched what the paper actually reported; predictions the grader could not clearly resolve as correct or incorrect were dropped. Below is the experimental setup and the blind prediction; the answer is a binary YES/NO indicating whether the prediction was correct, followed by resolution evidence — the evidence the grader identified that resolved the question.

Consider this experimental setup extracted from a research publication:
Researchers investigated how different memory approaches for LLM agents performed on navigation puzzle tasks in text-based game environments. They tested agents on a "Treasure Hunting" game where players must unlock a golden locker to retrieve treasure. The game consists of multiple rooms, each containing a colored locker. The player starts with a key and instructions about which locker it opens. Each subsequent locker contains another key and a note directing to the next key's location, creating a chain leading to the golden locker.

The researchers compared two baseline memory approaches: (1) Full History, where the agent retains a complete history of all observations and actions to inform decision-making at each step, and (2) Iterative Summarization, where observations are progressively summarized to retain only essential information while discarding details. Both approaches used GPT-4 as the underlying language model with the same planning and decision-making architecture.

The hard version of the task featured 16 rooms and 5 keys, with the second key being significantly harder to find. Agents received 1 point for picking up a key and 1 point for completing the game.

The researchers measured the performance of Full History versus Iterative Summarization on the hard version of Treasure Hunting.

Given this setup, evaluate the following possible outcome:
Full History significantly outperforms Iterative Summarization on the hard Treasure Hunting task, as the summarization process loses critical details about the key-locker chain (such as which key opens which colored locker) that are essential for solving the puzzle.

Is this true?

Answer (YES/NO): NO